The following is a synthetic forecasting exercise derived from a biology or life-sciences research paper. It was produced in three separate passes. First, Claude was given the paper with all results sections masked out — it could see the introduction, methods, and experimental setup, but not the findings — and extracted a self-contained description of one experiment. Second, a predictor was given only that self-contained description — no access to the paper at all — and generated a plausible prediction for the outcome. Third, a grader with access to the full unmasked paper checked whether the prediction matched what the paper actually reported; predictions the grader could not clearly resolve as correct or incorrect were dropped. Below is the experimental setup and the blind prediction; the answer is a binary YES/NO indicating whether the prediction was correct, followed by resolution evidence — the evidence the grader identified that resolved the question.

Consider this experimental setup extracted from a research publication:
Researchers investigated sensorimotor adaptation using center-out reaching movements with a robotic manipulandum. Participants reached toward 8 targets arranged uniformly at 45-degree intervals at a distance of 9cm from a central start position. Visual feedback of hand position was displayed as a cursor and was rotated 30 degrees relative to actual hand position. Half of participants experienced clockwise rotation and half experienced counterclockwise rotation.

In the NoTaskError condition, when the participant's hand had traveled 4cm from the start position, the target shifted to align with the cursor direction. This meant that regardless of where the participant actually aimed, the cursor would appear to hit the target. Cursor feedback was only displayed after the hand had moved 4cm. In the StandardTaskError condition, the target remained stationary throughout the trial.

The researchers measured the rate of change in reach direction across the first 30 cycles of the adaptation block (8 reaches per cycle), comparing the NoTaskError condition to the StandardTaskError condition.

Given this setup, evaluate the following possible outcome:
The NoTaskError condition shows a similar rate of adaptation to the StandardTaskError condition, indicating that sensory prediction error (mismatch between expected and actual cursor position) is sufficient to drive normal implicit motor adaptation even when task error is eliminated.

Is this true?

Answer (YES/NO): NO